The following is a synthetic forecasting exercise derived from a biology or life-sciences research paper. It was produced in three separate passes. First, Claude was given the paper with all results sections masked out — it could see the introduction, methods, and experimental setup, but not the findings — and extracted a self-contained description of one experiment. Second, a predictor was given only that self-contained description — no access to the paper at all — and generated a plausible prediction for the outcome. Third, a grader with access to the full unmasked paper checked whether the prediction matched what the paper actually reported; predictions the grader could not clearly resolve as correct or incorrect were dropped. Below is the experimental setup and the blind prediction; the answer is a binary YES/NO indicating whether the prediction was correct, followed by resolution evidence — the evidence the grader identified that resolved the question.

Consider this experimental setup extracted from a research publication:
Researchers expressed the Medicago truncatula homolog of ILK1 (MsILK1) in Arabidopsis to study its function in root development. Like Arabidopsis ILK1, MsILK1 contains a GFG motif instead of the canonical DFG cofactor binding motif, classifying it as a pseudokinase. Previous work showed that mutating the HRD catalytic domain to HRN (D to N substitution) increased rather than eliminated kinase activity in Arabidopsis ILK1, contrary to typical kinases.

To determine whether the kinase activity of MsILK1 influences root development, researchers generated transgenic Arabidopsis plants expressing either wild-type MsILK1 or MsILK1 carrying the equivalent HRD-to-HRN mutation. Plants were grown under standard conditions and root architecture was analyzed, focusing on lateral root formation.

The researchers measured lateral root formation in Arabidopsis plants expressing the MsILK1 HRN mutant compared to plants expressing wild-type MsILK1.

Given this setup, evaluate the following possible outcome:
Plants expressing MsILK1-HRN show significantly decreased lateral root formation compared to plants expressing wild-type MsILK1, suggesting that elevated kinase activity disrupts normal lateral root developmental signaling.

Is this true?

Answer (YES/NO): YES